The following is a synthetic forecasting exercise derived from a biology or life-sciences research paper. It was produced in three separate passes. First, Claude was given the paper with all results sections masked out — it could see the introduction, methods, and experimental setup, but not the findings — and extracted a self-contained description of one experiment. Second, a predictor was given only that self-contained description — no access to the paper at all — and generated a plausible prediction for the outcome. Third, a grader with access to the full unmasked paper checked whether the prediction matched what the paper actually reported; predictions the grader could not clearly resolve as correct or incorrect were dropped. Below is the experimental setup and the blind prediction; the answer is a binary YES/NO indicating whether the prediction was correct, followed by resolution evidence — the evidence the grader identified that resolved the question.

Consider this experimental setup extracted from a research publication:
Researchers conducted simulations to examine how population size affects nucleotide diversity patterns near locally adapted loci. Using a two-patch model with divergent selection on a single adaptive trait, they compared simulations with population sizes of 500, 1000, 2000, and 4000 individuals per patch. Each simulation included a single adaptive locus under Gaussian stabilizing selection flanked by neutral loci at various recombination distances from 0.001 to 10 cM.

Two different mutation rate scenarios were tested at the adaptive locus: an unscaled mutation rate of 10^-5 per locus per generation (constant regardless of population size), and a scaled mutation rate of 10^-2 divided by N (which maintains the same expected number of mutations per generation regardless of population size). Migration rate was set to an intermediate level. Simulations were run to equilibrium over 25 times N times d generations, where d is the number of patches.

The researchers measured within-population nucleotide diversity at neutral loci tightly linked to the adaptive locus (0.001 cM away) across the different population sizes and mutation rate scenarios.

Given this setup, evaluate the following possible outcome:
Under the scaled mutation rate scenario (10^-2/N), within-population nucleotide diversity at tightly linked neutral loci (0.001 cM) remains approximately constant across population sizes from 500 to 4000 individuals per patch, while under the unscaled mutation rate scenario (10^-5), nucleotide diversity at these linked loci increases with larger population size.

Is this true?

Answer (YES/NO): NO